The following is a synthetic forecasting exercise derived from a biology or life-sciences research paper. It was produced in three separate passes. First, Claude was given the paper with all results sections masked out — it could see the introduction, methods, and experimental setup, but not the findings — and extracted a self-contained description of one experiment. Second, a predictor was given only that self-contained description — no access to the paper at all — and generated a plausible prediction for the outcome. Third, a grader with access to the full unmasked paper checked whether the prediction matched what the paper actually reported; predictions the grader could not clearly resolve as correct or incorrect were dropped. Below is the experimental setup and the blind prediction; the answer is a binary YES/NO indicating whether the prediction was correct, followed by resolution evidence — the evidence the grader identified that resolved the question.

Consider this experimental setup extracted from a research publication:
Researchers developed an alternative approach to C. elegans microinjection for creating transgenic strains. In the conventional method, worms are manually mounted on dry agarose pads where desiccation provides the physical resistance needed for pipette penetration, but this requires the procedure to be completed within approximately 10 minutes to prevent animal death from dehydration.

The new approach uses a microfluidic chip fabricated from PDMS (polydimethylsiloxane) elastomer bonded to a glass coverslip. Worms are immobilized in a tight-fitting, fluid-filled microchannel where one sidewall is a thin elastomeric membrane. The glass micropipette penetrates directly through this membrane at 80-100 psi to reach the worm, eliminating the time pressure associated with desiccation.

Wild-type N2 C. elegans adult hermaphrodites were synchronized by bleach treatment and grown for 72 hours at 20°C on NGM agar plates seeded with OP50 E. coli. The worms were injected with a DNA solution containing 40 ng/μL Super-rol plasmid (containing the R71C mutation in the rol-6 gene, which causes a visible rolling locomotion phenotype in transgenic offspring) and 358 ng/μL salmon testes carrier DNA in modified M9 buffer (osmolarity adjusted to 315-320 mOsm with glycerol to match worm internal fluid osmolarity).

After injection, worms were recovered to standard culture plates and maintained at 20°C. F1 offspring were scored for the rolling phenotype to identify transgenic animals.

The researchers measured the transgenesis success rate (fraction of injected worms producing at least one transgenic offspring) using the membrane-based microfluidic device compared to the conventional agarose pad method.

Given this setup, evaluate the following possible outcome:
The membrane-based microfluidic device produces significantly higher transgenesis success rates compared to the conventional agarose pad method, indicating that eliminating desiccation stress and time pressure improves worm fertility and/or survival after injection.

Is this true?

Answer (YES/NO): NO